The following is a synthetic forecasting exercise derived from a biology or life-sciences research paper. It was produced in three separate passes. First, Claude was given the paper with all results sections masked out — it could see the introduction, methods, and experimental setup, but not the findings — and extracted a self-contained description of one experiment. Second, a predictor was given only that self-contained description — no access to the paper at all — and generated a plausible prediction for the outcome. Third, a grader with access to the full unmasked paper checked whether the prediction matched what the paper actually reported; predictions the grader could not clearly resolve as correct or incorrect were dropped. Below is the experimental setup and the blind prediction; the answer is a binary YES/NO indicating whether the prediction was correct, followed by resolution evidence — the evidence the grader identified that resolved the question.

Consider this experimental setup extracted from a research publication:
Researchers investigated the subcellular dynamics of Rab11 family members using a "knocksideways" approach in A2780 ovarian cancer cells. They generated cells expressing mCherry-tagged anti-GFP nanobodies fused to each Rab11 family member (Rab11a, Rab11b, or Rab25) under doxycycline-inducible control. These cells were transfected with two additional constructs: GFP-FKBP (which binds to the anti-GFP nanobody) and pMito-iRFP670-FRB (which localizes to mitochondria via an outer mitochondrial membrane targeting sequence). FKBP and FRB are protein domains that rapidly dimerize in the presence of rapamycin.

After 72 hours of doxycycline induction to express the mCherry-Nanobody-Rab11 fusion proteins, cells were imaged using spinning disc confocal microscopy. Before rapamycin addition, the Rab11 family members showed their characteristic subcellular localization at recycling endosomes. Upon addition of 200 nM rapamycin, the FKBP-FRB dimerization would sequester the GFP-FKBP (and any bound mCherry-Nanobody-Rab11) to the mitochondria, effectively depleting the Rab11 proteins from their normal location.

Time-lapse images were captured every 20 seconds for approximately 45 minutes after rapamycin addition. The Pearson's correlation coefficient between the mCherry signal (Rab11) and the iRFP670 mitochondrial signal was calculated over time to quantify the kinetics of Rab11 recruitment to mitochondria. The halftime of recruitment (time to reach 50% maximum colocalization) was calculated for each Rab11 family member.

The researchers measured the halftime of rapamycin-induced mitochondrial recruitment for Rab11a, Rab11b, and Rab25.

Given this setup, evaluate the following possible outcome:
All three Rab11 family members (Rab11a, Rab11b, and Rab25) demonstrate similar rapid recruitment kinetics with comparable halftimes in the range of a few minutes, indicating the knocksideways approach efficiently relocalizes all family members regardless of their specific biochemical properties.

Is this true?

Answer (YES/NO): NO